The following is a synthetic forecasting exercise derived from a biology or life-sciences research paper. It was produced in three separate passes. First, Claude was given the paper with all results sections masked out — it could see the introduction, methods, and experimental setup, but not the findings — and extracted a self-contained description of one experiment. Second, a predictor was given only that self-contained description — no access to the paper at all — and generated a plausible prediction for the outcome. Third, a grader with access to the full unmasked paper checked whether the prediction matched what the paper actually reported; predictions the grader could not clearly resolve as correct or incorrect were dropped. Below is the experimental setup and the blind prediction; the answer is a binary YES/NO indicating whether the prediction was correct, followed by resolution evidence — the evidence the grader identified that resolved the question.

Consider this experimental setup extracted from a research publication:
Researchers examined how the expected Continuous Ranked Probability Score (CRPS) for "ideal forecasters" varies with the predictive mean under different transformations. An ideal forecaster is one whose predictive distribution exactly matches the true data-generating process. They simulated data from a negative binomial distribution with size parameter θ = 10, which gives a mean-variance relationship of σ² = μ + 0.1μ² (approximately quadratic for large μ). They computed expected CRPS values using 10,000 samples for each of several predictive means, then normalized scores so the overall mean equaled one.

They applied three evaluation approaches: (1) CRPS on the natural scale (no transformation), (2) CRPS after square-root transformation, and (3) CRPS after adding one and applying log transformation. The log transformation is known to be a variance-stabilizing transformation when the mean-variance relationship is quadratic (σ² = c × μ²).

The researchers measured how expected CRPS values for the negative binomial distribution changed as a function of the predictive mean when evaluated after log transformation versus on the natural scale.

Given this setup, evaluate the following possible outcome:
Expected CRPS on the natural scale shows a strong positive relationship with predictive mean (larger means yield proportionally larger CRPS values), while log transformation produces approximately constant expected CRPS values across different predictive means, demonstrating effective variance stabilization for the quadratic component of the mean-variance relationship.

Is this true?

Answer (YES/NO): YES